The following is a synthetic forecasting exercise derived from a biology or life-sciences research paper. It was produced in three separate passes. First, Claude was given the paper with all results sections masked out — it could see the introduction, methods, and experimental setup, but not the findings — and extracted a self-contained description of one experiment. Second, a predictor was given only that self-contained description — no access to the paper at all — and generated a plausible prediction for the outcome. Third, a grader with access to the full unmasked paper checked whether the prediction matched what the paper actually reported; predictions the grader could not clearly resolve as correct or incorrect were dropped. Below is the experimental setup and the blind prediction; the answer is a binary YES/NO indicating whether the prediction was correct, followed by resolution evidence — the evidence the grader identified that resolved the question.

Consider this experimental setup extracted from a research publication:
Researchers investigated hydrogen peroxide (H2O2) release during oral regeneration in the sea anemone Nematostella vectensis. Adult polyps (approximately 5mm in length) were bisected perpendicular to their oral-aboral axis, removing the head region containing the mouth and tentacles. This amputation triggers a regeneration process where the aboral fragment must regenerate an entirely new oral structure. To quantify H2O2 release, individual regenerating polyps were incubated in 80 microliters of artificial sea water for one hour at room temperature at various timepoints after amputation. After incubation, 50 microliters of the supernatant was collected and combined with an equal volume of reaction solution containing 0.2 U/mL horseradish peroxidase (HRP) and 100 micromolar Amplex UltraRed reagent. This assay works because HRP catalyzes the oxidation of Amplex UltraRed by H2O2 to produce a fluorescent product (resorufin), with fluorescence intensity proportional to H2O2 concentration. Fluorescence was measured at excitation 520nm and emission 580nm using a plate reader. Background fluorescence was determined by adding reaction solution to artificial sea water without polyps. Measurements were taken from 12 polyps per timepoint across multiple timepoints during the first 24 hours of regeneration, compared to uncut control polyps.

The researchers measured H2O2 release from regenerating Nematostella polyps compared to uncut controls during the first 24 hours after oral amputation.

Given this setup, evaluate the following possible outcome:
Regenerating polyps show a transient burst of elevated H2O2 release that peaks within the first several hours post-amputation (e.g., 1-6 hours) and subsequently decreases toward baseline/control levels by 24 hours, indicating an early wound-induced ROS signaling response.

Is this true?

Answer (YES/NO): NO